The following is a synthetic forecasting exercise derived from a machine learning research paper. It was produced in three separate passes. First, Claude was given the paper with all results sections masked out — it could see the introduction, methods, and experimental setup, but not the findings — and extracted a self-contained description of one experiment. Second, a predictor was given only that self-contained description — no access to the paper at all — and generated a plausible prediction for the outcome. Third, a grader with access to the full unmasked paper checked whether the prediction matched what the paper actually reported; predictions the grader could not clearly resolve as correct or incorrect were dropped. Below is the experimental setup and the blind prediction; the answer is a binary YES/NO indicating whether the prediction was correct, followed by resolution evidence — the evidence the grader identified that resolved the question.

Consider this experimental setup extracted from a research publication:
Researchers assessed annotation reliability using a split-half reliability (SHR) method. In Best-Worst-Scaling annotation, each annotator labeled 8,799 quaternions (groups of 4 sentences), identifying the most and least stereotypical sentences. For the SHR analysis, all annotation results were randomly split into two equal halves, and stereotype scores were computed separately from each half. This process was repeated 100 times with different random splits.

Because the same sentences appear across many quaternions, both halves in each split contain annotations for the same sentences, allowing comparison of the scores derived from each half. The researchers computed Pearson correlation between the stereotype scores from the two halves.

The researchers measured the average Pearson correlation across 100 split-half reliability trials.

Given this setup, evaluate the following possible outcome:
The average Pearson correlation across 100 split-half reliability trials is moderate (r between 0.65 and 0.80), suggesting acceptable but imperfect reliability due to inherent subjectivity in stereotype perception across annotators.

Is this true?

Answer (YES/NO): YES